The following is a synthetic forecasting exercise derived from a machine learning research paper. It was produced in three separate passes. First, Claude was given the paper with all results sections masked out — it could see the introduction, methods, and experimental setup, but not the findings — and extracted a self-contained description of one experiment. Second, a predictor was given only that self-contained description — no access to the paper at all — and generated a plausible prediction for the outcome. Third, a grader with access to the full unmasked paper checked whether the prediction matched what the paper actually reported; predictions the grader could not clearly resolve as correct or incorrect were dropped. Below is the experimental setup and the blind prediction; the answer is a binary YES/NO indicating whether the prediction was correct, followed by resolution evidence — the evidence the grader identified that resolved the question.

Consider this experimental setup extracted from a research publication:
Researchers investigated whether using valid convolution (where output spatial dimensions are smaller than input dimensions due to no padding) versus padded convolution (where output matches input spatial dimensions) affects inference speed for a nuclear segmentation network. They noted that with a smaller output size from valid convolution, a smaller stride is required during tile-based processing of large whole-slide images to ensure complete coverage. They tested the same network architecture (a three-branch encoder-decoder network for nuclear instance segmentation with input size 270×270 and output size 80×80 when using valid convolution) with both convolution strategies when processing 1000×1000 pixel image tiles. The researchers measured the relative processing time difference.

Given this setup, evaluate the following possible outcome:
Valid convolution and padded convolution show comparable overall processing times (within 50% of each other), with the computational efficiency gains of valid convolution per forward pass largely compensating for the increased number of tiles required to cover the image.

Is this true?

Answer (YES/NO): NO